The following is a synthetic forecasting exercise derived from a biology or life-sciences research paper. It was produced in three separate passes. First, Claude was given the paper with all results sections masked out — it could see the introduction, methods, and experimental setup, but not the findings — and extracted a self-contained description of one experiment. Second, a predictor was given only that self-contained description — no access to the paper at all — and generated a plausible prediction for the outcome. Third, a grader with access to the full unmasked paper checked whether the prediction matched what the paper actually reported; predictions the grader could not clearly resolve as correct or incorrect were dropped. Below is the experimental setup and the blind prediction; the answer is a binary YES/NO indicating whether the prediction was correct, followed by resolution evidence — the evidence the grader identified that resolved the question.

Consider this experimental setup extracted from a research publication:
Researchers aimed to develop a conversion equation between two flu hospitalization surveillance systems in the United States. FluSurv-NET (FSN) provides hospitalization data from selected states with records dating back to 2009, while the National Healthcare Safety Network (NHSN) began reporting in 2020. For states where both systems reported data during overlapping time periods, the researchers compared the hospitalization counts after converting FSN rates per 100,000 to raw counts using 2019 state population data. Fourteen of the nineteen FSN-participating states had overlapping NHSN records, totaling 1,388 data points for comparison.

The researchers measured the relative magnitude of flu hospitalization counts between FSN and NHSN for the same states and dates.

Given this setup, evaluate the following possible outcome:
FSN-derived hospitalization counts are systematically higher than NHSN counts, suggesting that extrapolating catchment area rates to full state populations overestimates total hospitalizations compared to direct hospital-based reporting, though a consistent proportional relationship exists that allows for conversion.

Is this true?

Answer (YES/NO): YES